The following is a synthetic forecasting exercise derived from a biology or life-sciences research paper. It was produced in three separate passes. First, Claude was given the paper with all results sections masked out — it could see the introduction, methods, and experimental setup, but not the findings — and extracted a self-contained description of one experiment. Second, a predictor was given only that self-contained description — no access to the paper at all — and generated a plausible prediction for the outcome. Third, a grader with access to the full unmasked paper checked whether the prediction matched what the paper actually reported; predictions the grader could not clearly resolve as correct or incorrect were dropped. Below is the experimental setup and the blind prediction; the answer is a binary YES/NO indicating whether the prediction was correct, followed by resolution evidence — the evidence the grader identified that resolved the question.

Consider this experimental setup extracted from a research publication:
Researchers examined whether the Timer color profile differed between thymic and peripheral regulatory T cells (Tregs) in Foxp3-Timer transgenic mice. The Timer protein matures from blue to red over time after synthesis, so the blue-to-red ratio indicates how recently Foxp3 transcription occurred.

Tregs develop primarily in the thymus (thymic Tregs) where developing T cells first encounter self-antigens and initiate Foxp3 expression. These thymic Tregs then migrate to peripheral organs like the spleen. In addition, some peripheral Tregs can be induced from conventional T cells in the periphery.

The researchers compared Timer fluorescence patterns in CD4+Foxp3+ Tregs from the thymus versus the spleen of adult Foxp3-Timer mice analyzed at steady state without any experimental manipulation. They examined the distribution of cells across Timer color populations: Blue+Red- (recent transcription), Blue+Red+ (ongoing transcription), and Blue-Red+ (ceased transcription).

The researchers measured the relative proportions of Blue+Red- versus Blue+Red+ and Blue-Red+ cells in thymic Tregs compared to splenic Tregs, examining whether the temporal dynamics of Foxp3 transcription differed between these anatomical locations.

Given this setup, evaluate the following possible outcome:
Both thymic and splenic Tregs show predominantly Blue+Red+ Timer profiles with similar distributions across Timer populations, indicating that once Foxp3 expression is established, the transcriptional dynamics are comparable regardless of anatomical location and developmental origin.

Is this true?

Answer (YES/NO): NO